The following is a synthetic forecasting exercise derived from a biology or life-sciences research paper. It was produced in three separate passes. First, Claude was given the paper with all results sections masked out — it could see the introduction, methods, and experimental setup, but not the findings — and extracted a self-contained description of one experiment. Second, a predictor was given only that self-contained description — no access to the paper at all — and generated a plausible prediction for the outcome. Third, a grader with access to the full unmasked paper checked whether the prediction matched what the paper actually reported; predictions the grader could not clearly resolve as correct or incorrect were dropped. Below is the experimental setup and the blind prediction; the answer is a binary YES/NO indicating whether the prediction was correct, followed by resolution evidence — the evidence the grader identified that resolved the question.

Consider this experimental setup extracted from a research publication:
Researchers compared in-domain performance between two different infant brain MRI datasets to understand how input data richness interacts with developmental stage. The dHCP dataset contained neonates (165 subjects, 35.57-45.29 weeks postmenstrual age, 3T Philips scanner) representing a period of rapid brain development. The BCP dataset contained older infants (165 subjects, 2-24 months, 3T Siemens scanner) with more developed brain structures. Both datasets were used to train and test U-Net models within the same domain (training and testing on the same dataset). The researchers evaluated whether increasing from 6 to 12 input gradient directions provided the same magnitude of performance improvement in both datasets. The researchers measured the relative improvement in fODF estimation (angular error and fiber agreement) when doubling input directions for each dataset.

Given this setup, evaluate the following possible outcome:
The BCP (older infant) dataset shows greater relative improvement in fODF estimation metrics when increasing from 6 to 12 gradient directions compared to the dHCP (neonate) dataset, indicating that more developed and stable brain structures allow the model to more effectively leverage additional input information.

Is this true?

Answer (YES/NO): NO